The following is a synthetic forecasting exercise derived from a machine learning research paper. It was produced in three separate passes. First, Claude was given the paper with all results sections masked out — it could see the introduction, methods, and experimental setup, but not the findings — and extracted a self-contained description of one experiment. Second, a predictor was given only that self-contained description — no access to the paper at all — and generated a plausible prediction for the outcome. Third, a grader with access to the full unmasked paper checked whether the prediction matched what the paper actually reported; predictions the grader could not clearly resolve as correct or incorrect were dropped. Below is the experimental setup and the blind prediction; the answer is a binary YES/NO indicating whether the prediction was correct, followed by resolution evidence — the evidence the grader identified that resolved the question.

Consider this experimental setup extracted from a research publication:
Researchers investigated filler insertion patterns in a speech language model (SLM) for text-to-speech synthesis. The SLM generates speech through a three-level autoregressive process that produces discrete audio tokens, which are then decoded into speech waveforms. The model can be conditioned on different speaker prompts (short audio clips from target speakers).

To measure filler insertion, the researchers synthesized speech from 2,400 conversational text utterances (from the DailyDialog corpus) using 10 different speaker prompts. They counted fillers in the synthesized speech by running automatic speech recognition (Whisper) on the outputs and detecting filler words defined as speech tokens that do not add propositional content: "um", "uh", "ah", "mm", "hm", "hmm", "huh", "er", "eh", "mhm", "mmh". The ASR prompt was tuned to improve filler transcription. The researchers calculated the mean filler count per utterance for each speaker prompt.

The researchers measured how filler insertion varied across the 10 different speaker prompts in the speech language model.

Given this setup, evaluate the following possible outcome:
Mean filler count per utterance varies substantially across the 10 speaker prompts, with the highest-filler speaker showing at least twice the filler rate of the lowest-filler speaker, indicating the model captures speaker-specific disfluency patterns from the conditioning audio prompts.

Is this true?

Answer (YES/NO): YES